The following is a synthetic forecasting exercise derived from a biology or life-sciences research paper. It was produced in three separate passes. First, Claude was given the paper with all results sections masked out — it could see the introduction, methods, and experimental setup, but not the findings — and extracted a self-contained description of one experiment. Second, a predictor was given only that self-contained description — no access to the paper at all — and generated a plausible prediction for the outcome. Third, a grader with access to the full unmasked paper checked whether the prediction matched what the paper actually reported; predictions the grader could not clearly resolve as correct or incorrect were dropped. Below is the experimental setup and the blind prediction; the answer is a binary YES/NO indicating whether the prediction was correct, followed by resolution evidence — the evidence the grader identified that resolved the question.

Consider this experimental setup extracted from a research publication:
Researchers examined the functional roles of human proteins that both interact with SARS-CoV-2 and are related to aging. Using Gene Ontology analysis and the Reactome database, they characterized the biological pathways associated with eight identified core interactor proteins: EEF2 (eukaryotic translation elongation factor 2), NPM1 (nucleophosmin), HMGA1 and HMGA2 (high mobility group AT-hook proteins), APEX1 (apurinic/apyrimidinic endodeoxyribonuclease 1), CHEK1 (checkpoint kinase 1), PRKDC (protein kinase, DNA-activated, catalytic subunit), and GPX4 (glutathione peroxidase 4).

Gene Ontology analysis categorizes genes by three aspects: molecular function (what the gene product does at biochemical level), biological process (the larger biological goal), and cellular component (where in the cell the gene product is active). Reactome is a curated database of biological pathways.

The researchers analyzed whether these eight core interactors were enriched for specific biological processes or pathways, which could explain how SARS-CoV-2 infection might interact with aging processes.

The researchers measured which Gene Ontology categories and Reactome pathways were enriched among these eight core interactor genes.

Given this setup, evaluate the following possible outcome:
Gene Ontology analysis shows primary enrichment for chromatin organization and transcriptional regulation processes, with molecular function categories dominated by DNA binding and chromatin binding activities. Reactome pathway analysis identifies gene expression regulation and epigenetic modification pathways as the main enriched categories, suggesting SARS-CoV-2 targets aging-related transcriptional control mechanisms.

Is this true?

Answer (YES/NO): NO